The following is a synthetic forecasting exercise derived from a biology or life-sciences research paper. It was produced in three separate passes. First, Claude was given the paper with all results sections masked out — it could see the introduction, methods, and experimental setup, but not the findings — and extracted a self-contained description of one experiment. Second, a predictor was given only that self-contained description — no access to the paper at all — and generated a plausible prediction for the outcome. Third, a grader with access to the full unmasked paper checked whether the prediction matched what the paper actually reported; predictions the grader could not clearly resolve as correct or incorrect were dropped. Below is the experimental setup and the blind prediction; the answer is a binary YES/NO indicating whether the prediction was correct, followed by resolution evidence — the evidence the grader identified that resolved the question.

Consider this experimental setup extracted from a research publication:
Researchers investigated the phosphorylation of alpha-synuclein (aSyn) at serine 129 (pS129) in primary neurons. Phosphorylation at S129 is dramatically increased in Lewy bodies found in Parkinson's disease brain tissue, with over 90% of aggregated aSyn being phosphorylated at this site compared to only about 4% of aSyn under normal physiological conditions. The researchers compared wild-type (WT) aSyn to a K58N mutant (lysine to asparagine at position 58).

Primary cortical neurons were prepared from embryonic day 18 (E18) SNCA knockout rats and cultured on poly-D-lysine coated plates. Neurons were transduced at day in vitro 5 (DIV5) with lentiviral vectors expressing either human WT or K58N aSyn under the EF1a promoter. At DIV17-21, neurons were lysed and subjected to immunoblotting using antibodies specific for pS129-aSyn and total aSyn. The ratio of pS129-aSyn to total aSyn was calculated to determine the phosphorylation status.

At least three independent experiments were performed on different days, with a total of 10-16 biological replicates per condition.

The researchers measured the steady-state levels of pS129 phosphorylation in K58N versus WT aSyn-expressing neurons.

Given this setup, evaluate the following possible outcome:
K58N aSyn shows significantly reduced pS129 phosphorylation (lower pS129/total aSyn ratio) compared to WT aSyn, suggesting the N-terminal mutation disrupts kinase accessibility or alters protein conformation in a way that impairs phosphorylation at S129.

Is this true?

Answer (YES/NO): YES